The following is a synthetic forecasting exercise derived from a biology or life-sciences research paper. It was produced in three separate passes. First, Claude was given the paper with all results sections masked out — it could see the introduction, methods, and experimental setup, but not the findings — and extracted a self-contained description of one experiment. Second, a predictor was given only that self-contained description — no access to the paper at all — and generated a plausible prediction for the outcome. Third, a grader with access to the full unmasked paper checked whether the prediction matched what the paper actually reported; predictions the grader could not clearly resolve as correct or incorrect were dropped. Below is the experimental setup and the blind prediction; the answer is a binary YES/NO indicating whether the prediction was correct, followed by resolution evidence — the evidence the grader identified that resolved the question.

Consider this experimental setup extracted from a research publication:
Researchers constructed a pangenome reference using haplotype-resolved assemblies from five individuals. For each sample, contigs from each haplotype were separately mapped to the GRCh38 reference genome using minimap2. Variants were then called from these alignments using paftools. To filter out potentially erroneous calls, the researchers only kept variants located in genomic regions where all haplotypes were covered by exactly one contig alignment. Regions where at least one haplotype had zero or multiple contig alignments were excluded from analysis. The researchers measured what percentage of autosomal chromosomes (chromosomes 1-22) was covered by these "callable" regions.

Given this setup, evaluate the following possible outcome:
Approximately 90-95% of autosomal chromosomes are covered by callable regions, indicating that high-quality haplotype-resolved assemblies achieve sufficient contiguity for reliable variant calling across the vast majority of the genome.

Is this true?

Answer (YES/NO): NO